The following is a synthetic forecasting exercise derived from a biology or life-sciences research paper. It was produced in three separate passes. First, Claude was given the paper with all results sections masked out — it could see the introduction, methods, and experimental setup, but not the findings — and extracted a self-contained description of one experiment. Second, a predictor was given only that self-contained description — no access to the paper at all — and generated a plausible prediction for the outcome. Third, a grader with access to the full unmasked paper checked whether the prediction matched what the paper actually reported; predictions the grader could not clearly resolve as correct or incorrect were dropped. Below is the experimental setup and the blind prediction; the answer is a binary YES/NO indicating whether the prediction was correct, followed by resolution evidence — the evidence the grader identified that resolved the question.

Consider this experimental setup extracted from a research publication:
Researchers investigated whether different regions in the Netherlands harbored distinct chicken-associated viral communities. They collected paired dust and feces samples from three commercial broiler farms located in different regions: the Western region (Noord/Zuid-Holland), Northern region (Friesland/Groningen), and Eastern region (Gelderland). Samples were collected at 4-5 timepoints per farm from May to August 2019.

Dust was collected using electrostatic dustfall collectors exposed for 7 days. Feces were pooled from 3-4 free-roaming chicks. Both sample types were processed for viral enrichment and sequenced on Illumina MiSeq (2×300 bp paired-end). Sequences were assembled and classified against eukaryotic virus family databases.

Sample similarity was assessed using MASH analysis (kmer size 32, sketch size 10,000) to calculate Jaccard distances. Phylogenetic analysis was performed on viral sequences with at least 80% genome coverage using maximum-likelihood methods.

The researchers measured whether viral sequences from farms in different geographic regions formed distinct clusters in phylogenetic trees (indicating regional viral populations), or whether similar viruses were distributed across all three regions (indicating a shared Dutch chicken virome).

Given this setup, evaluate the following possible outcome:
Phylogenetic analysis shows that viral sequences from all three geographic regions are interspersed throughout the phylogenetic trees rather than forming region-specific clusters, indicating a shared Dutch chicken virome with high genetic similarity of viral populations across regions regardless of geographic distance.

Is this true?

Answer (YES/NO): NO